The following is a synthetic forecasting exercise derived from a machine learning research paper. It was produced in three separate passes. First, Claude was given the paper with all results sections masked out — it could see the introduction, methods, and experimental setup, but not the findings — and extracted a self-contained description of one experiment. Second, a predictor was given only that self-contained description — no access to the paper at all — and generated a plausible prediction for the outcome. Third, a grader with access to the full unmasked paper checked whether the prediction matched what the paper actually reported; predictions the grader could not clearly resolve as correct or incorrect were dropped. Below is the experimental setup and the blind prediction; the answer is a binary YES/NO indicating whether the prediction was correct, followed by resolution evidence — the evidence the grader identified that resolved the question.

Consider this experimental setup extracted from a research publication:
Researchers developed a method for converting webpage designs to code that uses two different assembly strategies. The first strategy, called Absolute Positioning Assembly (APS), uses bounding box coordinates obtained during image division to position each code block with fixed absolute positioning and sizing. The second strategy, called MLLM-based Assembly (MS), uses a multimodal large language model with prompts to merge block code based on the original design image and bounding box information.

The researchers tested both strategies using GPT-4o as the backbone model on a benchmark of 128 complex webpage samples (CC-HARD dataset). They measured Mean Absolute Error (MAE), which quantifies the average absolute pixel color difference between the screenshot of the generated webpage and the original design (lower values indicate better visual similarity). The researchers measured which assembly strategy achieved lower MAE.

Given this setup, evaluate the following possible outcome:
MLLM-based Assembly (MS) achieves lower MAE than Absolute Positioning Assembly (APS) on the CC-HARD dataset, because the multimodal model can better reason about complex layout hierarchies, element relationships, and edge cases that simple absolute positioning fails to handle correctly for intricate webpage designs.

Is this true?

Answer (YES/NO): NO